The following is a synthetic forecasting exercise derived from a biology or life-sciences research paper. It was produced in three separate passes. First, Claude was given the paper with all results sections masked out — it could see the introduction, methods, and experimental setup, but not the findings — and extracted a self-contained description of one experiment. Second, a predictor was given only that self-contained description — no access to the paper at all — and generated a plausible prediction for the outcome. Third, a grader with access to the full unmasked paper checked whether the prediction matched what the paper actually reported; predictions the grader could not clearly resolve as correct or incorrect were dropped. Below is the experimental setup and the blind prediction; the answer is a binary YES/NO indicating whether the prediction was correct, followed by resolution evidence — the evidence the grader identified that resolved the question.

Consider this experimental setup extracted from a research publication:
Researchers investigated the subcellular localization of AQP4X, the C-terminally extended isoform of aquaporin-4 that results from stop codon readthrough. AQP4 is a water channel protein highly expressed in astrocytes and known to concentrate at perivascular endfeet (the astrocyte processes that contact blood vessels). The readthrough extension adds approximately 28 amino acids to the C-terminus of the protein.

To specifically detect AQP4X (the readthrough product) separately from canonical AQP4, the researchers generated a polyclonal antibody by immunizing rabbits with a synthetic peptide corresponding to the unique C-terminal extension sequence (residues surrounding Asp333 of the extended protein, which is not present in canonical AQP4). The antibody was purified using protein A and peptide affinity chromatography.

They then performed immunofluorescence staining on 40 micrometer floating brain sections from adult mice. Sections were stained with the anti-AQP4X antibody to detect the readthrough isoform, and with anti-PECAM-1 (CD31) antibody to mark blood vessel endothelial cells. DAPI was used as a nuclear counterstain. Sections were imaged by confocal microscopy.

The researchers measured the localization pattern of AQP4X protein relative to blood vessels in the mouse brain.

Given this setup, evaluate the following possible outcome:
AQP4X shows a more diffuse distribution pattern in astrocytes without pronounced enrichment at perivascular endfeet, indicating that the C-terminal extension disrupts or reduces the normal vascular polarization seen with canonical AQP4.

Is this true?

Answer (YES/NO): NO